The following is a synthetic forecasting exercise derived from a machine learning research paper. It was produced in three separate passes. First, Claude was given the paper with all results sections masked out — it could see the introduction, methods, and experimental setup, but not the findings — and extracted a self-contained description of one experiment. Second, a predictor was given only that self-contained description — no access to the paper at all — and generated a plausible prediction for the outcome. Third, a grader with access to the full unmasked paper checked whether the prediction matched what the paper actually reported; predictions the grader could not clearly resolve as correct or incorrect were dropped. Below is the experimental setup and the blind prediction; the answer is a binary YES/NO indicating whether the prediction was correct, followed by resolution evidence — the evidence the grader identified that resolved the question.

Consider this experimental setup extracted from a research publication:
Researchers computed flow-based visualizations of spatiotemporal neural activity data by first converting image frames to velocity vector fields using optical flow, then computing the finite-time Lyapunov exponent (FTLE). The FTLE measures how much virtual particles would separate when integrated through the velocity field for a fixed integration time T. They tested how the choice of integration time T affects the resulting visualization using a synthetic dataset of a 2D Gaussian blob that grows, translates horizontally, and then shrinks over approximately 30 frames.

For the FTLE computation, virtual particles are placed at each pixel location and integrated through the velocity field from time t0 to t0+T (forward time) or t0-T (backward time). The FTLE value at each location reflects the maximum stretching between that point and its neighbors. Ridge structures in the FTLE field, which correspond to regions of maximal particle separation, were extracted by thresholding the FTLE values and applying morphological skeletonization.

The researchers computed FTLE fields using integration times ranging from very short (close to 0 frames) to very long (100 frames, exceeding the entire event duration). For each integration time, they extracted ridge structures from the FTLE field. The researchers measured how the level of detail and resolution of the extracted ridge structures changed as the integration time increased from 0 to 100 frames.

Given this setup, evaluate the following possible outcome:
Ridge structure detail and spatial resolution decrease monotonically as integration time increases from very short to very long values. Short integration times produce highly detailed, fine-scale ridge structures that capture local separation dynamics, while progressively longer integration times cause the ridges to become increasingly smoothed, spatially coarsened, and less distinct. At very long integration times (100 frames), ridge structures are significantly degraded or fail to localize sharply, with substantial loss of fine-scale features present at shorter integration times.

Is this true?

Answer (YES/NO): NO